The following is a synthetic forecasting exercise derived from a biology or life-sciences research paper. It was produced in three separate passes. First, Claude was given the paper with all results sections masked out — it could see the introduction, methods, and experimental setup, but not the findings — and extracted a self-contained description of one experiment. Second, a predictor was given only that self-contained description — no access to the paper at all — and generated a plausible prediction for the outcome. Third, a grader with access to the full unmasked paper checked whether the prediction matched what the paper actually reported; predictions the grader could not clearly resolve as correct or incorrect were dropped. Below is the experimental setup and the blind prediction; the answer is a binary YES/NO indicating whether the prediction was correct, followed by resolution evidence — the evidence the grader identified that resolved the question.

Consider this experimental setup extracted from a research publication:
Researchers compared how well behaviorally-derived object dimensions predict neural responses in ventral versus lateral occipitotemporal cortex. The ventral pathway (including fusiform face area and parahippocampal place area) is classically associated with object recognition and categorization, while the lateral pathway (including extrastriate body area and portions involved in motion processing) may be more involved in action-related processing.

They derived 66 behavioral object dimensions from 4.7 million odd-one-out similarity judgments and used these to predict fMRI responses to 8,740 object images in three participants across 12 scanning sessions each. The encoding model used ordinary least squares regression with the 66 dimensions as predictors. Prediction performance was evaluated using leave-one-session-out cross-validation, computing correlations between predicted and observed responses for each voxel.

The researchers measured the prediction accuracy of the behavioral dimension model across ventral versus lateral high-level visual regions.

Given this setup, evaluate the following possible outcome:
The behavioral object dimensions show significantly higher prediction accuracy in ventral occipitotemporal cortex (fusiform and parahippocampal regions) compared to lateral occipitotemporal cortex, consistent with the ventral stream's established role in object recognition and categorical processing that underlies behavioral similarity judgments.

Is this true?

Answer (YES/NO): NO